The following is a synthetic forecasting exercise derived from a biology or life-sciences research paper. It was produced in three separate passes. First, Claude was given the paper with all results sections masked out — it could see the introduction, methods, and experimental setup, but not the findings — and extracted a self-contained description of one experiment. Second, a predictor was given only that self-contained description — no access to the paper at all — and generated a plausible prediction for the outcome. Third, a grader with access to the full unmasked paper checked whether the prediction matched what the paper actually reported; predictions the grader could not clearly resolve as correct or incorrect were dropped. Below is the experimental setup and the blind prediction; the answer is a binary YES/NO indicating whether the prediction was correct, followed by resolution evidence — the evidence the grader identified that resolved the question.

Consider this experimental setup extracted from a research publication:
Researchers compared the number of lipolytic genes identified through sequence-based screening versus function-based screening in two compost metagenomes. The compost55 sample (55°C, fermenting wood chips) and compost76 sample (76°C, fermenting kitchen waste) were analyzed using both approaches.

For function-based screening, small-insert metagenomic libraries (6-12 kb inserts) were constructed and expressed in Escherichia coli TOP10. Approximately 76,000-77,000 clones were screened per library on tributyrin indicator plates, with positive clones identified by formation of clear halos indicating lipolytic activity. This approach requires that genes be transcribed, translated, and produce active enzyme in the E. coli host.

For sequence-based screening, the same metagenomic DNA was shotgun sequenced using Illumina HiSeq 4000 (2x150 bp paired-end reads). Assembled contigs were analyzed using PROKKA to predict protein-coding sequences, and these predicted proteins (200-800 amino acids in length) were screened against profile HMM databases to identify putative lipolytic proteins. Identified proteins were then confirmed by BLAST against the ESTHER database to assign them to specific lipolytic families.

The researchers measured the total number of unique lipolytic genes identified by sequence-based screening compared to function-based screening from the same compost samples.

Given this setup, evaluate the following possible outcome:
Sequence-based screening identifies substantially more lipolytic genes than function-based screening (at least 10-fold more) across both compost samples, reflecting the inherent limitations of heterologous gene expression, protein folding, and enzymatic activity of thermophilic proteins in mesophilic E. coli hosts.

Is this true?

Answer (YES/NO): YES